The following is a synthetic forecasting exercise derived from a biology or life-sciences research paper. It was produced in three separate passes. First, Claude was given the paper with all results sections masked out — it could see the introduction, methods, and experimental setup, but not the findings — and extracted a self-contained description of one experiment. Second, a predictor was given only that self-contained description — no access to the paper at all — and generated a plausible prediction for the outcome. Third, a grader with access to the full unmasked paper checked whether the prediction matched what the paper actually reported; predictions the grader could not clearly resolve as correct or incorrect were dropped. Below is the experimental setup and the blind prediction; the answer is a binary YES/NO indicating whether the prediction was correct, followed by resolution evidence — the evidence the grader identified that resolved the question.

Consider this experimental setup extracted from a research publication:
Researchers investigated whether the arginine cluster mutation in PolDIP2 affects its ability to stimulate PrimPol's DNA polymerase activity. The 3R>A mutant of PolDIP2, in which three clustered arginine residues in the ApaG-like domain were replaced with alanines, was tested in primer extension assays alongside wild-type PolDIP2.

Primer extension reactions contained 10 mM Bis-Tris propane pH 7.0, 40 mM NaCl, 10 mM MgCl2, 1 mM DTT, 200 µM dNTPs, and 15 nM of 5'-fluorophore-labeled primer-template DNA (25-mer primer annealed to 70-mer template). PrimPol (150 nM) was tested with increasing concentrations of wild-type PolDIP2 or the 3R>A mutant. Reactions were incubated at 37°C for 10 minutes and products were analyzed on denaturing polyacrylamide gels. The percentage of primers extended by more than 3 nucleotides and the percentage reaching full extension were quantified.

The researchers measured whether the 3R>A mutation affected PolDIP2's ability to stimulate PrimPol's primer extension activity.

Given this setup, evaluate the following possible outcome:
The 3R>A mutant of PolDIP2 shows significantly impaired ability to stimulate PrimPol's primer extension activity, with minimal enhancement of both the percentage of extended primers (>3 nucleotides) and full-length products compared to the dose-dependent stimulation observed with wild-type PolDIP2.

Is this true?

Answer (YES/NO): YES